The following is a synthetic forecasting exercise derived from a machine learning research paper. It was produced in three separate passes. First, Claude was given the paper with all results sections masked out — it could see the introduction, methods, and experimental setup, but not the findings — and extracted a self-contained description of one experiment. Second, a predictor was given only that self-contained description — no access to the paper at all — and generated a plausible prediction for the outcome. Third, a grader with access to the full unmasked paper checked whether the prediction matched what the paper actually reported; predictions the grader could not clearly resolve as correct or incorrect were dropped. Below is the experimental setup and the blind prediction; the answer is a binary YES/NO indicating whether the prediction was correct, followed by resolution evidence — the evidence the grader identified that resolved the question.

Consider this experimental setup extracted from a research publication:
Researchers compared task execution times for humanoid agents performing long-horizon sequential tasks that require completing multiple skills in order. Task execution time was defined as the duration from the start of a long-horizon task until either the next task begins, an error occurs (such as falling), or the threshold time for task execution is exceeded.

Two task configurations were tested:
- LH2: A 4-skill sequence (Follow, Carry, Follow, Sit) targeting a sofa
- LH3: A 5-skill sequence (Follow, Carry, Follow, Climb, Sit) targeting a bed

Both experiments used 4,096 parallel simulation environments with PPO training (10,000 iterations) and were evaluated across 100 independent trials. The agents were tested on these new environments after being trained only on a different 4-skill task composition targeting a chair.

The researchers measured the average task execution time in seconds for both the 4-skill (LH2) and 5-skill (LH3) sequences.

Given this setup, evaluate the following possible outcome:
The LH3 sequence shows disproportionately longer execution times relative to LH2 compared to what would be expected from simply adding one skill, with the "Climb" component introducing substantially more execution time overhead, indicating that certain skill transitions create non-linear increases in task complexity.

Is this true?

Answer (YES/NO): NO